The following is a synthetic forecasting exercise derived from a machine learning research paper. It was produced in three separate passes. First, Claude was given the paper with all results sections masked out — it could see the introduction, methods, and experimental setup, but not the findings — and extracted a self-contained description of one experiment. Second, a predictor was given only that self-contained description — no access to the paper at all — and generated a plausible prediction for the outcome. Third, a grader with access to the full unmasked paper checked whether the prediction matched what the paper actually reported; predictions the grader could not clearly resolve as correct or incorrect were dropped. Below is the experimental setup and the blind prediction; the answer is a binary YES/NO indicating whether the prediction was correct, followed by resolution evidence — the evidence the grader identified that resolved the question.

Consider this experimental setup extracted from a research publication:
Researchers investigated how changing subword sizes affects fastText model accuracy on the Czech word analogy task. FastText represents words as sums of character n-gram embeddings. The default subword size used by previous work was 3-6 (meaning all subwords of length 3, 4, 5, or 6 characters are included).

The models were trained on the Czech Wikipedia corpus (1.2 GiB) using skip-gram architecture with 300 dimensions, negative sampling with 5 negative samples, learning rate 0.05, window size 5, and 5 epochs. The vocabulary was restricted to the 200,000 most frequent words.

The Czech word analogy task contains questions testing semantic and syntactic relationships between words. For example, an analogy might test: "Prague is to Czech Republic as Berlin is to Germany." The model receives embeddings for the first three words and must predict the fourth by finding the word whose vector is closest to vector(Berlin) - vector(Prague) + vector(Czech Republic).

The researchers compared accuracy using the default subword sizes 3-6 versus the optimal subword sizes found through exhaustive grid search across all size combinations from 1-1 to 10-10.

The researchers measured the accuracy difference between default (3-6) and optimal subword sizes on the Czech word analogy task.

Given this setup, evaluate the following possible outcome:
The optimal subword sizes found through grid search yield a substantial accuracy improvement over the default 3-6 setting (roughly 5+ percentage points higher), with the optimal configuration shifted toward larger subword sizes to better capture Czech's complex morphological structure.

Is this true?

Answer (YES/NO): NO